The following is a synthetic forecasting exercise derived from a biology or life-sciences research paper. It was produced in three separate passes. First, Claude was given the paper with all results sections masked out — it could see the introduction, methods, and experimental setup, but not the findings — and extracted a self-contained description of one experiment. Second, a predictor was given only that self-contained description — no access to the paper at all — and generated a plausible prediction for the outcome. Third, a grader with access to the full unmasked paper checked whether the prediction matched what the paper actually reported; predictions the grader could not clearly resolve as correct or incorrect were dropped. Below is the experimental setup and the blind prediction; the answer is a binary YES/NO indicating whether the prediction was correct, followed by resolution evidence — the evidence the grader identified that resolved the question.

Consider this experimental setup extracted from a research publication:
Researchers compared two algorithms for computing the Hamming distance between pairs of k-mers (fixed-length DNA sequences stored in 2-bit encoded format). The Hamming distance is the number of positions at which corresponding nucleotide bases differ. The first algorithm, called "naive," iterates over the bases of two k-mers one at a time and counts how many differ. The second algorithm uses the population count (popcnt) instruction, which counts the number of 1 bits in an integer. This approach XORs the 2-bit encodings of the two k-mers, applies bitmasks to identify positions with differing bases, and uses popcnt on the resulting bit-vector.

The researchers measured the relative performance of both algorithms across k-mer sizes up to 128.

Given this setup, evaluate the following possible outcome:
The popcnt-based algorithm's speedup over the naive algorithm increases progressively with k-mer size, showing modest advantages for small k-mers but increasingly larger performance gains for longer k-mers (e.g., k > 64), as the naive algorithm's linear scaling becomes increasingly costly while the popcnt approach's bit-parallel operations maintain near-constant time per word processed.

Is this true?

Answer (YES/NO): YES